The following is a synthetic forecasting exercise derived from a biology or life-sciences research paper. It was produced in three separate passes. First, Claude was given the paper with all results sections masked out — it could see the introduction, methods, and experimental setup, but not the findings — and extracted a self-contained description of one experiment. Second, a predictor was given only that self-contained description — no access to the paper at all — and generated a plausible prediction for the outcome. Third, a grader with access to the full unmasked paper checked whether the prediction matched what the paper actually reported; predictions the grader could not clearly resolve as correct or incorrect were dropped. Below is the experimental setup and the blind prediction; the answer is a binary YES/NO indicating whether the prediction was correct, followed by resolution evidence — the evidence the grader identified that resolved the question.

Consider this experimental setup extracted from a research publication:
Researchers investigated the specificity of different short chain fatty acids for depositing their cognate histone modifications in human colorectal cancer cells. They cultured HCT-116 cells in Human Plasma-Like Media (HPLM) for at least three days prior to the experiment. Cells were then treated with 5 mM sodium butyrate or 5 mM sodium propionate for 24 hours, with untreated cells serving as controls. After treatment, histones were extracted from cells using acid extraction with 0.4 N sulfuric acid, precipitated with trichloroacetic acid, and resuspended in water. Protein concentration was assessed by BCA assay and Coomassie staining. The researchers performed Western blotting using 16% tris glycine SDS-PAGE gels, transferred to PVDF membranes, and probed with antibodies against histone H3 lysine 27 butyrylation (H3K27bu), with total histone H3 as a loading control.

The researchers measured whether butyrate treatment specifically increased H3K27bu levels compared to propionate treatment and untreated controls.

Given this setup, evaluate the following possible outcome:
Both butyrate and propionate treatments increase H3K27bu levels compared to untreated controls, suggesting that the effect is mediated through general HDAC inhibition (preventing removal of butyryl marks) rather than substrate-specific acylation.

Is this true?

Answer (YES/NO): YES